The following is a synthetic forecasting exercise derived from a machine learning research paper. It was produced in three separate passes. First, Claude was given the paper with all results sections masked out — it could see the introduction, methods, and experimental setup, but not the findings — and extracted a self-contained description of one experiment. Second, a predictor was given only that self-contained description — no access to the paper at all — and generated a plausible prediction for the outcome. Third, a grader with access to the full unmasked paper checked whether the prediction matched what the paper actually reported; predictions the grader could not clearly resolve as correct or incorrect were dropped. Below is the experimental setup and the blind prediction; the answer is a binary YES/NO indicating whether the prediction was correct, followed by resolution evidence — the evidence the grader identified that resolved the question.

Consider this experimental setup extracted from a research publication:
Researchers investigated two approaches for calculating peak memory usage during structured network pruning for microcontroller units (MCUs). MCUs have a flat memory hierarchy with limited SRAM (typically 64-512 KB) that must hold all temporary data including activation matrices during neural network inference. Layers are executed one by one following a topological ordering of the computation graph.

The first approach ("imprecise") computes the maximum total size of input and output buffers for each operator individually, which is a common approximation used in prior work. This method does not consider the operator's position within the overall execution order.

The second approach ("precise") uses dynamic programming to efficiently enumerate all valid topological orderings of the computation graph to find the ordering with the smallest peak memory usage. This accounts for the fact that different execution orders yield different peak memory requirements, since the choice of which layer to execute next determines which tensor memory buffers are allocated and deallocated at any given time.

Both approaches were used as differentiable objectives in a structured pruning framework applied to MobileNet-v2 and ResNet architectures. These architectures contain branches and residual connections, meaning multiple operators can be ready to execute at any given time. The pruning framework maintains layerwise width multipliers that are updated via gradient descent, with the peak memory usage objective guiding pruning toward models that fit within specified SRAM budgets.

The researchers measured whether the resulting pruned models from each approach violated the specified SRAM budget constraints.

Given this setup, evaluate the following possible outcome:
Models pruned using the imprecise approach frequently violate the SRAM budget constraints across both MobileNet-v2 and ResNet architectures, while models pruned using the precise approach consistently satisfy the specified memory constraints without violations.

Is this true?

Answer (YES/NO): YES